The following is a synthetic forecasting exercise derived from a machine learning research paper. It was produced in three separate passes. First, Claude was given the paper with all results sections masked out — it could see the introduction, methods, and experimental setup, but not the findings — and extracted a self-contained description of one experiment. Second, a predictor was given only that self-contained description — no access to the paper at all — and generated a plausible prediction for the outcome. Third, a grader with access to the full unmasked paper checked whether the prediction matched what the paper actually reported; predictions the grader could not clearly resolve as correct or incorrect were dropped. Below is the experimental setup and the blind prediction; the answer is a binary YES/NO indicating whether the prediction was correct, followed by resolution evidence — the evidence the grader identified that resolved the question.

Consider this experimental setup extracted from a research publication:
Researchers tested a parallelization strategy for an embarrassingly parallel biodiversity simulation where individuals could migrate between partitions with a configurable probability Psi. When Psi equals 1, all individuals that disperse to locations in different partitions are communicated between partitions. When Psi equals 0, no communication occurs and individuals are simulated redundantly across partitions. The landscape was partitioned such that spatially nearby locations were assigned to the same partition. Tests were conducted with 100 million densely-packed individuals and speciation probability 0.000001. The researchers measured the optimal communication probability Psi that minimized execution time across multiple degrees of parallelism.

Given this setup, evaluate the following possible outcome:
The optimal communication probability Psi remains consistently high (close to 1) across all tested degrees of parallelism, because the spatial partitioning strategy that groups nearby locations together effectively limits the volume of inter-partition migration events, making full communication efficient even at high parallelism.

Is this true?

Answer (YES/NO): NO